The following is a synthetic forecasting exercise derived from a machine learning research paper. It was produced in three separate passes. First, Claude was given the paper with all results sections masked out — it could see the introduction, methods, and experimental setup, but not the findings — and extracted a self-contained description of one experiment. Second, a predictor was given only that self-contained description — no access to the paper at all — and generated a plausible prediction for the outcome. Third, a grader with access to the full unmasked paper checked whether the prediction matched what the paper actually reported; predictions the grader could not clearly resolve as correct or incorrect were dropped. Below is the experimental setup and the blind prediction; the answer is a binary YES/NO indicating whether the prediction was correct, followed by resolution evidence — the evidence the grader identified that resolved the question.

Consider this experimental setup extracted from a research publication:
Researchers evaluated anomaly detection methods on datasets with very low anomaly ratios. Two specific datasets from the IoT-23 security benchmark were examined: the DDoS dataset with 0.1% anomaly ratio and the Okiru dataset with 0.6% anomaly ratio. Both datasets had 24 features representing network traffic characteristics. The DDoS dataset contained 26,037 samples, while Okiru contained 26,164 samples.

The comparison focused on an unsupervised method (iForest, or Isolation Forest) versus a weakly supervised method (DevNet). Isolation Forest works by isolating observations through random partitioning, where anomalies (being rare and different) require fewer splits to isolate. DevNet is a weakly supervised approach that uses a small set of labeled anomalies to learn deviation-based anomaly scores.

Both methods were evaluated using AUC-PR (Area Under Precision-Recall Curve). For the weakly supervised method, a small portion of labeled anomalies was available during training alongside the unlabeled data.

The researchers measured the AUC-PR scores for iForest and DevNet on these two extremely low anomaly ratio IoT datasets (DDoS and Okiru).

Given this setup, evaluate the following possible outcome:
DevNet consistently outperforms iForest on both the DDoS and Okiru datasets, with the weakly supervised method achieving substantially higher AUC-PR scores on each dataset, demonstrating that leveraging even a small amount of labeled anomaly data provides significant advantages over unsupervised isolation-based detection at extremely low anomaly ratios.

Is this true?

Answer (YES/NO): NO